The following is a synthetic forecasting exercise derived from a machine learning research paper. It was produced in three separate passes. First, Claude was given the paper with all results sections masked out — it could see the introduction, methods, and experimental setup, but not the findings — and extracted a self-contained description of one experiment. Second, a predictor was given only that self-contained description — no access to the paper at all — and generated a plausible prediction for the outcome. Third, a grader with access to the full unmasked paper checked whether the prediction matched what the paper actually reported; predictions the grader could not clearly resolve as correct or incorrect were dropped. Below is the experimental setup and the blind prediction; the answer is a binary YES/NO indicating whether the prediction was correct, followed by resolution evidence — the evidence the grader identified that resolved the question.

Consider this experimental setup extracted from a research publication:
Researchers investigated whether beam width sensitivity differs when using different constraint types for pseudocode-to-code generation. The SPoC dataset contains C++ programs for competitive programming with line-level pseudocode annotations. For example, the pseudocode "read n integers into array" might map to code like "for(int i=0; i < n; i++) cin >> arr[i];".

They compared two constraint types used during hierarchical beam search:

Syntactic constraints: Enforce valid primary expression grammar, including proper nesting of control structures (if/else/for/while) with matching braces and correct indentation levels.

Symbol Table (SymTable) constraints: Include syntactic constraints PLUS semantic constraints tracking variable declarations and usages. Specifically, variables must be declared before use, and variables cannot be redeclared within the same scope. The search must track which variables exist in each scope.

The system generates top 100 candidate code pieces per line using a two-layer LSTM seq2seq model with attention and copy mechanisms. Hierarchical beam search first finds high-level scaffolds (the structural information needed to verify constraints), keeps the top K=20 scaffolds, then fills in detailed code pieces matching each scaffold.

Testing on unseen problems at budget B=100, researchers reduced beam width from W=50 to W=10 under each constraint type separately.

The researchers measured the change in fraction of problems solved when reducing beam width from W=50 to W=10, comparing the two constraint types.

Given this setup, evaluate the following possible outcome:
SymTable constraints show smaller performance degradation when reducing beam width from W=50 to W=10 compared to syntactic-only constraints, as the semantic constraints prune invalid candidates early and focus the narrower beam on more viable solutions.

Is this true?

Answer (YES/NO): NO